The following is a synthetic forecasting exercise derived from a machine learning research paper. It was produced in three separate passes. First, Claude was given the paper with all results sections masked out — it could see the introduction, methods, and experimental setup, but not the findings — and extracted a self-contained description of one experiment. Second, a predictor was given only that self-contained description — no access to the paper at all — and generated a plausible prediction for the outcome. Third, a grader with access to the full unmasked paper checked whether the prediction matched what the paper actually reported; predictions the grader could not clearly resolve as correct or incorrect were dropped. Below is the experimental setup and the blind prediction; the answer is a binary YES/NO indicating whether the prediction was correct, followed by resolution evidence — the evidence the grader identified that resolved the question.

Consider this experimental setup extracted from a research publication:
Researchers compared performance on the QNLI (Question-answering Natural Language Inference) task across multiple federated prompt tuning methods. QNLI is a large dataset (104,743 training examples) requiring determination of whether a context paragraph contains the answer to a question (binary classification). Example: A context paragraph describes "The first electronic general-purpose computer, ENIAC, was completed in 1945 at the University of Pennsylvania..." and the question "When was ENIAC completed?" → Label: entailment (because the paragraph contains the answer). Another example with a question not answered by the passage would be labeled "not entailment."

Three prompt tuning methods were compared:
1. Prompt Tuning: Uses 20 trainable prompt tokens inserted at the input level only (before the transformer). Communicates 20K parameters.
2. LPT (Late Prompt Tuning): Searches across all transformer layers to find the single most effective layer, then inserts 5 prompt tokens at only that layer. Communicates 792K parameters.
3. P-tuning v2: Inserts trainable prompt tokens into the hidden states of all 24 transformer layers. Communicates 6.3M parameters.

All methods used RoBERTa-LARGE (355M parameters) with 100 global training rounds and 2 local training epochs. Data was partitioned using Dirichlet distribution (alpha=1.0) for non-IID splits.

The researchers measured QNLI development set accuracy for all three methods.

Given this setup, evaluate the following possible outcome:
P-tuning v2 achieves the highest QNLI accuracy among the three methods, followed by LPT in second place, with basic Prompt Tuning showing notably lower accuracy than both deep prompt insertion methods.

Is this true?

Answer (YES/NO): NO